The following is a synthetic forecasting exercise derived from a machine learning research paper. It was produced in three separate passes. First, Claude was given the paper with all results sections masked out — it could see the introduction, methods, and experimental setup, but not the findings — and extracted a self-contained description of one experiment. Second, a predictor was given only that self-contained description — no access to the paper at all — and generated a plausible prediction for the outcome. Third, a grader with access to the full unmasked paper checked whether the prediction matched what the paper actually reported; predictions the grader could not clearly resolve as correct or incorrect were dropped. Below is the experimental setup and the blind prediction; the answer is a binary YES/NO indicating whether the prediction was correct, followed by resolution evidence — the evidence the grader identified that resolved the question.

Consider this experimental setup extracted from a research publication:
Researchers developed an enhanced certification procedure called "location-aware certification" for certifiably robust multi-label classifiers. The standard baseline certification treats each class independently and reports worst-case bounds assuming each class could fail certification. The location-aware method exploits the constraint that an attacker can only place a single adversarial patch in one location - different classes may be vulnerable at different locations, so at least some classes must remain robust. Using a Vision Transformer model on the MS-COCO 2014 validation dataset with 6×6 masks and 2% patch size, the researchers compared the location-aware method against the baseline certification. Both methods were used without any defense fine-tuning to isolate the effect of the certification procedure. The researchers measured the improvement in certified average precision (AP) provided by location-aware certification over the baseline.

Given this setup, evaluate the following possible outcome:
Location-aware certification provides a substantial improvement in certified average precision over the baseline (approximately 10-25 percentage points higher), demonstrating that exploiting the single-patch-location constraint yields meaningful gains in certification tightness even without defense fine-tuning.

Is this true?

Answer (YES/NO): NO